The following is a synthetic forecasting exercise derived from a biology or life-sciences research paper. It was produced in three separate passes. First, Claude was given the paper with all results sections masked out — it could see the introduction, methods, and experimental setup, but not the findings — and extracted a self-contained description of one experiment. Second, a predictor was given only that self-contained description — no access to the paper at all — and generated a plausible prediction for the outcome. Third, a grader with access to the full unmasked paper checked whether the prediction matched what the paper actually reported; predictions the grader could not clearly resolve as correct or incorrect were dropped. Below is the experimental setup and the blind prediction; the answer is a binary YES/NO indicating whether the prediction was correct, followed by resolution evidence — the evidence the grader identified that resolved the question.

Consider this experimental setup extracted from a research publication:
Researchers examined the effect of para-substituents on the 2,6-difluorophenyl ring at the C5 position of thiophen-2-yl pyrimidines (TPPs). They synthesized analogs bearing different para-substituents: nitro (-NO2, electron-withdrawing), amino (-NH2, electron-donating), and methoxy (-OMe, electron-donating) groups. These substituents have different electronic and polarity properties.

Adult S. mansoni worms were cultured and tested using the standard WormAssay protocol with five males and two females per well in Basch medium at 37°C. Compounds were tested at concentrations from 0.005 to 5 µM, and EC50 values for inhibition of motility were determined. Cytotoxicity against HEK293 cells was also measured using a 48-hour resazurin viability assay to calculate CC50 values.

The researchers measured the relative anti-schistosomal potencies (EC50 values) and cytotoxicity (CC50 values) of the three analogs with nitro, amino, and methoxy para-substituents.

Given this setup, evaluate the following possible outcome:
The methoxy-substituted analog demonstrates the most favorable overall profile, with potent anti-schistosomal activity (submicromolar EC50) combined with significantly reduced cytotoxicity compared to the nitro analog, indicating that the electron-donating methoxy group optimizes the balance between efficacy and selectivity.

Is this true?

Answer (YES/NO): NO